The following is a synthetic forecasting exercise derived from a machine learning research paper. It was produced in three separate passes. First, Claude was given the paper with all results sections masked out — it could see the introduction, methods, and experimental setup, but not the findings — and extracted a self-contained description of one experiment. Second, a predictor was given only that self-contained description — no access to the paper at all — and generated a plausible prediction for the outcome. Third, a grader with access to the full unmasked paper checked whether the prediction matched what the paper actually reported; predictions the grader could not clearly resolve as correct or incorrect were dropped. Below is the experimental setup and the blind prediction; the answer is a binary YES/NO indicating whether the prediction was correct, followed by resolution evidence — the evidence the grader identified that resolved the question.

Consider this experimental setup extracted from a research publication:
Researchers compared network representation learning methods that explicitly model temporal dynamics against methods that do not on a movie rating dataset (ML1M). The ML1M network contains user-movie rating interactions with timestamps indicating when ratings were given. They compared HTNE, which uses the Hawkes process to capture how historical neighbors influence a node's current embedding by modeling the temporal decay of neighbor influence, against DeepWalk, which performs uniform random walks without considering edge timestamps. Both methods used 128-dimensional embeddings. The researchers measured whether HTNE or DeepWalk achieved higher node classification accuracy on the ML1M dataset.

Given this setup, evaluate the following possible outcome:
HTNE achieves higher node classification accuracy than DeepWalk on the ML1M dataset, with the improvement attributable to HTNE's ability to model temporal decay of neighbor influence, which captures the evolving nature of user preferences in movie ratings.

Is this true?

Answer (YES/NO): NO